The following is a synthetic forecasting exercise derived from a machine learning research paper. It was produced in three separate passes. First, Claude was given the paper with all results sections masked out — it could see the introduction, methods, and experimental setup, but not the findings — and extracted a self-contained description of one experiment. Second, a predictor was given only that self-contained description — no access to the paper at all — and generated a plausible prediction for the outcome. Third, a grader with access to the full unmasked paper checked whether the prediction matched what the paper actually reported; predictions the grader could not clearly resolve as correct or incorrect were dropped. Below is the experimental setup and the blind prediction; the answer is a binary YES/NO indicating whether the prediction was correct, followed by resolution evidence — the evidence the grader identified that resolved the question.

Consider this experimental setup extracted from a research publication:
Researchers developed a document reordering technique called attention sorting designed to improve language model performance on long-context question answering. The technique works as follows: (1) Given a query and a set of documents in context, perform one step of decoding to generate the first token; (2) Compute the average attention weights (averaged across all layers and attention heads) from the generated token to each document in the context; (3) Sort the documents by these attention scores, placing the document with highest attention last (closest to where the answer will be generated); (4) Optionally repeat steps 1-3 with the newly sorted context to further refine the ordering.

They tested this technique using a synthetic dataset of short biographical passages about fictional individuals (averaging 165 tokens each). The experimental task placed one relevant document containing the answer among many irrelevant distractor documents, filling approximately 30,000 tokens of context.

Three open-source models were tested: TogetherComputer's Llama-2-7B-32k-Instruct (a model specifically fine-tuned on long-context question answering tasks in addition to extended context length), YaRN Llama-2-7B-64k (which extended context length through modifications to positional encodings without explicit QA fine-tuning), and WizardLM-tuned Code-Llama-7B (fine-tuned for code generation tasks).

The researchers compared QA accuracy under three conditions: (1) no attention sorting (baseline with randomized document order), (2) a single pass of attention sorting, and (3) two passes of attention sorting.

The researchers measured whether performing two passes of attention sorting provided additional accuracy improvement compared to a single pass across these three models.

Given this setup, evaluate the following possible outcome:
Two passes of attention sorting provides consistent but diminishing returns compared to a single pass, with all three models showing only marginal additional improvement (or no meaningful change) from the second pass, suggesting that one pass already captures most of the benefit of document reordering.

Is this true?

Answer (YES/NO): NO